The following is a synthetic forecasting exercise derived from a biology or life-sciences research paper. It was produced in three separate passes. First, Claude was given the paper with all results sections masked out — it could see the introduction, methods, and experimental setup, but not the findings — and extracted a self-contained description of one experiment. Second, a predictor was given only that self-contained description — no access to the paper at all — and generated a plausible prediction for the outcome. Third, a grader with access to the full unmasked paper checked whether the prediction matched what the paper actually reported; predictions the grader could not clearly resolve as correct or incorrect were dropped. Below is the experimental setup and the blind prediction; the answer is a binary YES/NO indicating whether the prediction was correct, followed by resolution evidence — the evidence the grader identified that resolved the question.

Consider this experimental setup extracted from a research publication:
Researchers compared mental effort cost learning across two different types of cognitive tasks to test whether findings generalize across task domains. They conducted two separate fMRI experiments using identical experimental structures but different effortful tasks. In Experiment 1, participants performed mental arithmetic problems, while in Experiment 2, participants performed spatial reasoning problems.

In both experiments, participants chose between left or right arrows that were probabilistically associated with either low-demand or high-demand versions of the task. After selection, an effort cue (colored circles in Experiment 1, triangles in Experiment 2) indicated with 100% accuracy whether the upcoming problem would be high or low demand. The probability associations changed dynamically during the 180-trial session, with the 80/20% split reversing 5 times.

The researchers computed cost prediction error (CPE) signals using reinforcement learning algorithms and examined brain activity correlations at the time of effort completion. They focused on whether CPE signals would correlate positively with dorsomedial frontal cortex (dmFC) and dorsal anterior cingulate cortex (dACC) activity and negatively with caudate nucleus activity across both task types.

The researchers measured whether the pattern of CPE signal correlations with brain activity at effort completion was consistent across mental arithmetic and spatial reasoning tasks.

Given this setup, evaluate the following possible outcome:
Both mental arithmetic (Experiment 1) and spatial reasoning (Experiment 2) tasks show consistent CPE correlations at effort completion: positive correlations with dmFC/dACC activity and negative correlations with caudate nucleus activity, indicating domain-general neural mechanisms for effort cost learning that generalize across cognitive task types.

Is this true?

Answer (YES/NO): YES